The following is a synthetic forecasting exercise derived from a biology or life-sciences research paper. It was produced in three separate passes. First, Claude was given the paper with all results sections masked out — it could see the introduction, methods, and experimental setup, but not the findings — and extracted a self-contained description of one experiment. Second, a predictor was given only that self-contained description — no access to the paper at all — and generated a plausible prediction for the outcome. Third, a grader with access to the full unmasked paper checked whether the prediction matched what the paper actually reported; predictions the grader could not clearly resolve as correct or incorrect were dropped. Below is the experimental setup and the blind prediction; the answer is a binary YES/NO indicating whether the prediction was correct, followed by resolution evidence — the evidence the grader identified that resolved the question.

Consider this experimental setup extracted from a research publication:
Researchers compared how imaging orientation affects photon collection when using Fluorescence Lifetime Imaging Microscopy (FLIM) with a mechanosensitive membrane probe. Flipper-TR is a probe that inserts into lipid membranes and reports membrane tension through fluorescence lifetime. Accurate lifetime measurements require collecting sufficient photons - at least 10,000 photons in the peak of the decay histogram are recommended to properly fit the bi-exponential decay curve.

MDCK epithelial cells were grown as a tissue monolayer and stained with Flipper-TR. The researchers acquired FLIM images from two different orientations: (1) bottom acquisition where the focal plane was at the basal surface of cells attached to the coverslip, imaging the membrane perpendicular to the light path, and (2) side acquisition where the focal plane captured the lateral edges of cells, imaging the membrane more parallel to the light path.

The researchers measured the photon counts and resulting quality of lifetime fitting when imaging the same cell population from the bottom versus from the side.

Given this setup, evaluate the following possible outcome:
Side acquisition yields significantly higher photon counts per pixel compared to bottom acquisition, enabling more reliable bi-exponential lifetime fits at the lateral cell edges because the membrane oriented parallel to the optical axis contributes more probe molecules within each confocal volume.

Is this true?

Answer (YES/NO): NO